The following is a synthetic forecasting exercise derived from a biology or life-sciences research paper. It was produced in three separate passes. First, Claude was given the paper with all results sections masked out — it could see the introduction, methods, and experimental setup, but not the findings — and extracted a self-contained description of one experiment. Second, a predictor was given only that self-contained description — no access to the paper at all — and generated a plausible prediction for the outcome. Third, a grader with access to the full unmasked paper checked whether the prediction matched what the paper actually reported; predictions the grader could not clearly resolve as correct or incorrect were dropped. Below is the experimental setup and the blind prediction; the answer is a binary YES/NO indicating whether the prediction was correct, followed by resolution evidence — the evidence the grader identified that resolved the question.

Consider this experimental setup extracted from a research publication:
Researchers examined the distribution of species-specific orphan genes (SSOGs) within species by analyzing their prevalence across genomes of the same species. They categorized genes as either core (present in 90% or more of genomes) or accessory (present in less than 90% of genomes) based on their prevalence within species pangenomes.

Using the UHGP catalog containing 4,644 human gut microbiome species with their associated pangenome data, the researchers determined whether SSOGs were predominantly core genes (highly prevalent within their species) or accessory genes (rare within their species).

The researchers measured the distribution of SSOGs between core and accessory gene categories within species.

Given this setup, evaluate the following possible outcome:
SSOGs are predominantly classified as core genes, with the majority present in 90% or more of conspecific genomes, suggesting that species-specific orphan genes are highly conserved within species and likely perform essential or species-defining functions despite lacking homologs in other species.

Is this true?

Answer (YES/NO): NO